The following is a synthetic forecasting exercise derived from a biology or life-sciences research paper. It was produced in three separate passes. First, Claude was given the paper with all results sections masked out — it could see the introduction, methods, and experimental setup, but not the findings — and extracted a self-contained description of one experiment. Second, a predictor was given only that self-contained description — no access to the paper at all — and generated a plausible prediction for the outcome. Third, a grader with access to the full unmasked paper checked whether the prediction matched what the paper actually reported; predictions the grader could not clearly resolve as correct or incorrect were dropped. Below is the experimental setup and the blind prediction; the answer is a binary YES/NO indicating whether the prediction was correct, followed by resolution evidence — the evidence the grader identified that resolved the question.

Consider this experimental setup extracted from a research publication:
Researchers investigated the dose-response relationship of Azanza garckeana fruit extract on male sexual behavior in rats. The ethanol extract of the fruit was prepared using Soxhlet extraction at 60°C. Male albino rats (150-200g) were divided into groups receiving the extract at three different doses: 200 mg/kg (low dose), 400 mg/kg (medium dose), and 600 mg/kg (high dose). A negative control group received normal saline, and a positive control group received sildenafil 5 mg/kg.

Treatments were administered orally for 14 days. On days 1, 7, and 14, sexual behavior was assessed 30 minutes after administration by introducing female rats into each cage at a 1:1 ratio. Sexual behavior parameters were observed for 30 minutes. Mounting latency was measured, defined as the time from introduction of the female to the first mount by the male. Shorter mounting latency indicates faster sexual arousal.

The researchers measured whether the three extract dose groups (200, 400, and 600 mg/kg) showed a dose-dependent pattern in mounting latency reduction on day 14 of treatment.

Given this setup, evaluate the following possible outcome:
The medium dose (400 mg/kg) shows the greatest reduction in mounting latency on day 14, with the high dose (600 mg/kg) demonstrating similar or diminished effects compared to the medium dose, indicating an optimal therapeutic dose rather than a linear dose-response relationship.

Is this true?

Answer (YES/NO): NO